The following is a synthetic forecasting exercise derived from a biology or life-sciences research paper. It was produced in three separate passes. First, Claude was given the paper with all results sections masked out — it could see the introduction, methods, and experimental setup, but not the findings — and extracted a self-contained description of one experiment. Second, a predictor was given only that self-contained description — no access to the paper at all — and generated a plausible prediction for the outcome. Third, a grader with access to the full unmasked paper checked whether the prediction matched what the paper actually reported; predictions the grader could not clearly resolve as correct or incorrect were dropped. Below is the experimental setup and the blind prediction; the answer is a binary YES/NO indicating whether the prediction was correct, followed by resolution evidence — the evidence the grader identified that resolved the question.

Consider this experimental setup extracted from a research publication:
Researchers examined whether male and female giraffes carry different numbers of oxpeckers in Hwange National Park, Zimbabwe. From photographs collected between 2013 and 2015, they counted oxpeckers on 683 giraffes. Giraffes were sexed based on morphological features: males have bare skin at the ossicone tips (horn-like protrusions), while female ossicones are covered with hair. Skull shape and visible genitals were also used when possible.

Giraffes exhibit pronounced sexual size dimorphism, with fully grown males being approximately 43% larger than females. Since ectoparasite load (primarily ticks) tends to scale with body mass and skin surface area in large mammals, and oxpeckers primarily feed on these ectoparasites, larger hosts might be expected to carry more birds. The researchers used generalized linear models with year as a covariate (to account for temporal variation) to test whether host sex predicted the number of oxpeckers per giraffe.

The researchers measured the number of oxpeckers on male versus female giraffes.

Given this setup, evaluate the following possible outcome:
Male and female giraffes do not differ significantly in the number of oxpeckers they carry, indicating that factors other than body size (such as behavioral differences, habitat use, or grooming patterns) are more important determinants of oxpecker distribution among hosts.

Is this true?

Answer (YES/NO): NO